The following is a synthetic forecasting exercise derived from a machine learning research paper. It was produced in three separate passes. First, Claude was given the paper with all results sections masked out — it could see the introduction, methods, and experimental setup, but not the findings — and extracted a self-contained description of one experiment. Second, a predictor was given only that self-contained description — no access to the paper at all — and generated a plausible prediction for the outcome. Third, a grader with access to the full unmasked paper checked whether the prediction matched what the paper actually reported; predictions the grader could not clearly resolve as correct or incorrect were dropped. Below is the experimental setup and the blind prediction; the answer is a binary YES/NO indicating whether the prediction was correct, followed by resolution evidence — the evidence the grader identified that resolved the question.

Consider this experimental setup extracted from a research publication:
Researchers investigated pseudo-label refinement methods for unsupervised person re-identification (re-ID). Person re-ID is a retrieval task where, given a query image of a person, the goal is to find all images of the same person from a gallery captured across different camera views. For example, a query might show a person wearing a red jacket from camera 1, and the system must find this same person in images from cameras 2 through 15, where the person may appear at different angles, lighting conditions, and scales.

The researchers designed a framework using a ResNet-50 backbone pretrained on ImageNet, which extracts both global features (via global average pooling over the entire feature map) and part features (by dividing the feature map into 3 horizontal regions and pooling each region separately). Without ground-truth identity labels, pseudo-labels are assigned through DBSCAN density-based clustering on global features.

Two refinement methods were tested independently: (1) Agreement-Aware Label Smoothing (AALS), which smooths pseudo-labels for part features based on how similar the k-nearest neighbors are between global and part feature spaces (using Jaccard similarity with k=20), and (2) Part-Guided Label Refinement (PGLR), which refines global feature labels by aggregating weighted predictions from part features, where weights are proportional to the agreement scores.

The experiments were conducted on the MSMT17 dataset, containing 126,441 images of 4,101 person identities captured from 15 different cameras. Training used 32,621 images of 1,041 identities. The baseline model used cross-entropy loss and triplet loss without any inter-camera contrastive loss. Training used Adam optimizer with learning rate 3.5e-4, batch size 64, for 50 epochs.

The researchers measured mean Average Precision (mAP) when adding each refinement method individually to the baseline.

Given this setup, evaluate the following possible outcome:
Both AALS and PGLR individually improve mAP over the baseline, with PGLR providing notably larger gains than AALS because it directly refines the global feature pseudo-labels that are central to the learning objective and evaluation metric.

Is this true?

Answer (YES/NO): NO